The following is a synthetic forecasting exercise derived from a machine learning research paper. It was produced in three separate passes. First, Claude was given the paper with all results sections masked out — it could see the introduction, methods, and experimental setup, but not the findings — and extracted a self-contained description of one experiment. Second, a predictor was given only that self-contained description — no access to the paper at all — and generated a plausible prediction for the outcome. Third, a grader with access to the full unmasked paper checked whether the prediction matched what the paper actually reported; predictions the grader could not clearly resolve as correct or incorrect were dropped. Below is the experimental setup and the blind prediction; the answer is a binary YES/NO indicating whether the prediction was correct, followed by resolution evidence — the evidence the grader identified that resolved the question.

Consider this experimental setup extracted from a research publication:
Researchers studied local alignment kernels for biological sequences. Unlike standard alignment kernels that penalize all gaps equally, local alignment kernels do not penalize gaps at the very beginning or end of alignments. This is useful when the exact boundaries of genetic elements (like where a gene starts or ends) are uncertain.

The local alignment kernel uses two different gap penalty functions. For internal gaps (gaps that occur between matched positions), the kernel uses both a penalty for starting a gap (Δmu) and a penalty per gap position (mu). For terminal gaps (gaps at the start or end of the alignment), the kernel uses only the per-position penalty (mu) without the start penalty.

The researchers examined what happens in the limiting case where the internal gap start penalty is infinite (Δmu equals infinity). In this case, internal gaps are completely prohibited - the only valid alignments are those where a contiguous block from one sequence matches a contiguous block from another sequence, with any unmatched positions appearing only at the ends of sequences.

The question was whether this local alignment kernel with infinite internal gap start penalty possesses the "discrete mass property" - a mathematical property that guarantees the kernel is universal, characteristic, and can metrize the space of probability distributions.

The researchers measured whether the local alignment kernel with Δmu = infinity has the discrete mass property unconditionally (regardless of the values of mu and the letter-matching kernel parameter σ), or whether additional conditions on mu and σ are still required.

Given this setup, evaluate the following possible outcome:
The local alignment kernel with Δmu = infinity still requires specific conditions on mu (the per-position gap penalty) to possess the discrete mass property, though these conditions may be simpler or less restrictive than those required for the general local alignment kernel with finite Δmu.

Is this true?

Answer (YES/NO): NO